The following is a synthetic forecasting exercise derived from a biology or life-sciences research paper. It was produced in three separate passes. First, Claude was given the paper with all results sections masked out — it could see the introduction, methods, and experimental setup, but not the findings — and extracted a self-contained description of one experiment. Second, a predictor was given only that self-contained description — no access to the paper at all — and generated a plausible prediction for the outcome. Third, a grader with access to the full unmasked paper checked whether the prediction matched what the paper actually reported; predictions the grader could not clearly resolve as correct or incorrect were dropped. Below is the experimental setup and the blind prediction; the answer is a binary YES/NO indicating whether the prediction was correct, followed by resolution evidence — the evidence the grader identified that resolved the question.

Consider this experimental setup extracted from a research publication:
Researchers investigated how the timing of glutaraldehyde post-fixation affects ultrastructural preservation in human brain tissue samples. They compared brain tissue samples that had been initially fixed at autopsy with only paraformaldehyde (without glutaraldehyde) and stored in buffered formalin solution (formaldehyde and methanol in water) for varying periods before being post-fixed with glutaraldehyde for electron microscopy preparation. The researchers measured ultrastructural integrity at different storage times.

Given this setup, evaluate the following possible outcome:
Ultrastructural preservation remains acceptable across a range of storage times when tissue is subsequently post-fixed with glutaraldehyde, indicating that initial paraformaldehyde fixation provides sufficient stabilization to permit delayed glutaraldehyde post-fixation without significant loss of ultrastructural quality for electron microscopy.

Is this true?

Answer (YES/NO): NO